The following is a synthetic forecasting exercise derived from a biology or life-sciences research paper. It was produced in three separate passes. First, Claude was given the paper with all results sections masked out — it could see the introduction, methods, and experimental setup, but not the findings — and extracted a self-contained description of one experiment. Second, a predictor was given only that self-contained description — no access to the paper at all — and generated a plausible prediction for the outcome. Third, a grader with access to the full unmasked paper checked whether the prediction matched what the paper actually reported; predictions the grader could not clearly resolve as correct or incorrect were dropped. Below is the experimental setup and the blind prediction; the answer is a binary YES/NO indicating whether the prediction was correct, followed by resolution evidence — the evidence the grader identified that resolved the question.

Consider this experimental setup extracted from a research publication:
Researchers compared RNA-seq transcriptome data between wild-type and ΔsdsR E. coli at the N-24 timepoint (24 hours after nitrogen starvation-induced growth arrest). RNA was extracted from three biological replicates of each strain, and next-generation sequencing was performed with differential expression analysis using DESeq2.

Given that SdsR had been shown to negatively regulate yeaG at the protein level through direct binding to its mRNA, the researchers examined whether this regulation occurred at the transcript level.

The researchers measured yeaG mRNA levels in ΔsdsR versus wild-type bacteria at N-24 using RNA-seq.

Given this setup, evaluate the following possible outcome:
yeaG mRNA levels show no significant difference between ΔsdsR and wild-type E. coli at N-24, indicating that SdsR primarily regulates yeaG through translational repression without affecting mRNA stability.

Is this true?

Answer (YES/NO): YES